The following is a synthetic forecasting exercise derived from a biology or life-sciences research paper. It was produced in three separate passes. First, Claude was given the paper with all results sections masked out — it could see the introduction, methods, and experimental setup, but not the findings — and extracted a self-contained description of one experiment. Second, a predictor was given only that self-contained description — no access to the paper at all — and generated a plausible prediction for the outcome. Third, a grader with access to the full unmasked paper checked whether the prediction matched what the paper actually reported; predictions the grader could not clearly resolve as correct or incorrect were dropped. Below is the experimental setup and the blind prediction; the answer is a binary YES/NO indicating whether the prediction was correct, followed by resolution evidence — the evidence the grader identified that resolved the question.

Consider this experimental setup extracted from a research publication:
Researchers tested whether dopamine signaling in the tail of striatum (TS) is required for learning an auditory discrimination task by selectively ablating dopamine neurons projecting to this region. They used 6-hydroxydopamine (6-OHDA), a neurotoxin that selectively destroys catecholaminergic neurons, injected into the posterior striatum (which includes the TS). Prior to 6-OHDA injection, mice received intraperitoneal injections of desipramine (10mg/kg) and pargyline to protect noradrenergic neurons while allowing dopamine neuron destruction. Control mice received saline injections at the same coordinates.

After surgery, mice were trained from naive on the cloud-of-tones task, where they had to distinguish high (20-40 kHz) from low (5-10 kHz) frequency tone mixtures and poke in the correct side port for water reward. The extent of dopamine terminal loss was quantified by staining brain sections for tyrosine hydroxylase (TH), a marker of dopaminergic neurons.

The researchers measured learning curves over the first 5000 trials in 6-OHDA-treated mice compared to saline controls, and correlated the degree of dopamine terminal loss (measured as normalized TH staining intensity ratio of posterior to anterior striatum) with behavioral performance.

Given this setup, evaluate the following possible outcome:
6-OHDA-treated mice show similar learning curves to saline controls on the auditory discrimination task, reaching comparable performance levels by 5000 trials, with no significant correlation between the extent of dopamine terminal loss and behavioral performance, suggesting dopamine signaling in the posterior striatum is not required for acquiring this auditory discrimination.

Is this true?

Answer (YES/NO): NO